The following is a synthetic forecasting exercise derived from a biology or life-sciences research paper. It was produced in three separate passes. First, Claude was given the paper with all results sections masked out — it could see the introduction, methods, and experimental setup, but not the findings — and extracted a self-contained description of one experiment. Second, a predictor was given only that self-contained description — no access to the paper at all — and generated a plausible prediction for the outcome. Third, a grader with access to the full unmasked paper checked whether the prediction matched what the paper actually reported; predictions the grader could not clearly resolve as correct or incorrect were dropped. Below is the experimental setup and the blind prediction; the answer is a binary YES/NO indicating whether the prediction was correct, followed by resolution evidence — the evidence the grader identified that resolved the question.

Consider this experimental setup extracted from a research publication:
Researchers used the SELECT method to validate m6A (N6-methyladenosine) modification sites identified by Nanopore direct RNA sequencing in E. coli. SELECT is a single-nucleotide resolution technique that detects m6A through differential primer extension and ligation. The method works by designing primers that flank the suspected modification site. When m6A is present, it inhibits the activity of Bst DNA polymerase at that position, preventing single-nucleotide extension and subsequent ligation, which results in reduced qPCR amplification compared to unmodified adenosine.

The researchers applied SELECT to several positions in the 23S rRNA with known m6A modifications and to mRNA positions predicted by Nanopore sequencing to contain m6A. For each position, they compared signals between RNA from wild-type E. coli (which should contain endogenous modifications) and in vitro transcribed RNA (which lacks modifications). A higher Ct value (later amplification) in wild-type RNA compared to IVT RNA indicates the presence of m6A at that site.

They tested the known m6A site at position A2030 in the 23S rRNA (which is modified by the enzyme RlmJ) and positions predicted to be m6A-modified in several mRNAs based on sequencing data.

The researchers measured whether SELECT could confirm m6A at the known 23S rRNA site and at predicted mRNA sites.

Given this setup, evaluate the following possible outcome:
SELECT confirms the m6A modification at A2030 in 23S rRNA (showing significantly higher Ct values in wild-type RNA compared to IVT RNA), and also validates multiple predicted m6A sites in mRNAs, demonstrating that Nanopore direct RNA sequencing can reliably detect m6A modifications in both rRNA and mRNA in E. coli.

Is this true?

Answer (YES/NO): NO